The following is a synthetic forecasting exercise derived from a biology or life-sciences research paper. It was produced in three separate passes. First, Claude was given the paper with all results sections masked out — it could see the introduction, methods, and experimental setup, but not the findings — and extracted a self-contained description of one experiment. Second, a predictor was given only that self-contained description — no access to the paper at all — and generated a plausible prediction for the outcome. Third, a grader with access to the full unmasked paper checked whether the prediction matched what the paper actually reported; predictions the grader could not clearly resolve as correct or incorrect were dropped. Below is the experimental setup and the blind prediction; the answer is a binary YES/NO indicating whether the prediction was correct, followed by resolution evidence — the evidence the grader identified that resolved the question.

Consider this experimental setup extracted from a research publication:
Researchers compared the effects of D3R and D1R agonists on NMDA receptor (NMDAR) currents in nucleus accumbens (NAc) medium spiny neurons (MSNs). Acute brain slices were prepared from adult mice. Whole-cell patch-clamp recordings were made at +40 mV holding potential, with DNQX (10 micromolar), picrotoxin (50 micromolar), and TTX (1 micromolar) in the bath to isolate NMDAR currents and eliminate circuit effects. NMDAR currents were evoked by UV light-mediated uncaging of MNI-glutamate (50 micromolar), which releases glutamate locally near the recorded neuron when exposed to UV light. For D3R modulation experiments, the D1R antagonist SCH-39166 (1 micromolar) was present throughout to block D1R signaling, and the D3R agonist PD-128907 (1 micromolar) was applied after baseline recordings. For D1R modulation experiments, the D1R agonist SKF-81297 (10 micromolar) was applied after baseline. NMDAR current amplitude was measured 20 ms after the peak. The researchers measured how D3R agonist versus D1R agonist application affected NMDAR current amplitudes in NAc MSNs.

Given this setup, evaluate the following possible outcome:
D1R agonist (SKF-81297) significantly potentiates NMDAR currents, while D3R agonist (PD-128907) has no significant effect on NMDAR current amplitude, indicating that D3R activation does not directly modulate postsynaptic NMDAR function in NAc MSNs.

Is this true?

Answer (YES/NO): YES